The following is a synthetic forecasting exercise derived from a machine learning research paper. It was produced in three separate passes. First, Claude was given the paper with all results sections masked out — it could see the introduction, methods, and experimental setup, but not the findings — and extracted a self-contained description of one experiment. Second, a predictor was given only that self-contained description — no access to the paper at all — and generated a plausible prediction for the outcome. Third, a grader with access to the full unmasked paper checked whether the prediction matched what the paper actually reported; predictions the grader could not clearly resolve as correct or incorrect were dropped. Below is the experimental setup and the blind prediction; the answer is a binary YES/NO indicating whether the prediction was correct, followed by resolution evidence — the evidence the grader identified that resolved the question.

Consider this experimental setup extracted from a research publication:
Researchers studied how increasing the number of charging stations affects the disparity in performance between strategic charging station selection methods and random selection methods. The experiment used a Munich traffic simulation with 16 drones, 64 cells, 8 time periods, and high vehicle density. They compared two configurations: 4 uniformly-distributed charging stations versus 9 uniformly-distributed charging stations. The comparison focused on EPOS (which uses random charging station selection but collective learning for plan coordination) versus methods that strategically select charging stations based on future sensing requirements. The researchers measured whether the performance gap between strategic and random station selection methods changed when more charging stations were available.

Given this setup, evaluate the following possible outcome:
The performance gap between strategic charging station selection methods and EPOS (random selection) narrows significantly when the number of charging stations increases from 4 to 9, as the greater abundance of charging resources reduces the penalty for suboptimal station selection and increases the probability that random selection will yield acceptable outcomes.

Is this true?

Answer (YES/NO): NO